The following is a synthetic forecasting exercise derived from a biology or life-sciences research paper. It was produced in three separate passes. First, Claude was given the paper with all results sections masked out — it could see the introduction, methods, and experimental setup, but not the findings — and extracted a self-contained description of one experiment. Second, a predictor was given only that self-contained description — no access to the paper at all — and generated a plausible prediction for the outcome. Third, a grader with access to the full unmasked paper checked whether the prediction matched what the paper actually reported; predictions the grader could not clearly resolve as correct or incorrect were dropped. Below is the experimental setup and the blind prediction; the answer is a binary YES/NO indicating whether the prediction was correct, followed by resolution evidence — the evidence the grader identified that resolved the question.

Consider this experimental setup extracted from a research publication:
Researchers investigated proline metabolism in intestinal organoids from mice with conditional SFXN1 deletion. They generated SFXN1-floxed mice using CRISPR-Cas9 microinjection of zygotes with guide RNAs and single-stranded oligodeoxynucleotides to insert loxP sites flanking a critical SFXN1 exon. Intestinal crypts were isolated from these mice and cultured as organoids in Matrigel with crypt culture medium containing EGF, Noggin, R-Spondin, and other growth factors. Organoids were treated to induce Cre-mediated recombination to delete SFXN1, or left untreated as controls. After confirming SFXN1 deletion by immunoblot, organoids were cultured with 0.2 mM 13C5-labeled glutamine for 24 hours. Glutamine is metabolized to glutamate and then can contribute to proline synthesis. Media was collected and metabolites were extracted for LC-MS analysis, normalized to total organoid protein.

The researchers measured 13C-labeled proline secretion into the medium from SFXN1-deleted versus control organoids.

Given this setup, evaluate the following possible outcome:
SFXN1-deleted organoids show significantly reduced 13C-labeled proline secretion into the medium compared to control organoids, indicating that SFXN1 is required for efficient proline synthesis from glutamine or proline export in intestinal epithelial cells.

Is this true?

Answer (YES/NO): YES